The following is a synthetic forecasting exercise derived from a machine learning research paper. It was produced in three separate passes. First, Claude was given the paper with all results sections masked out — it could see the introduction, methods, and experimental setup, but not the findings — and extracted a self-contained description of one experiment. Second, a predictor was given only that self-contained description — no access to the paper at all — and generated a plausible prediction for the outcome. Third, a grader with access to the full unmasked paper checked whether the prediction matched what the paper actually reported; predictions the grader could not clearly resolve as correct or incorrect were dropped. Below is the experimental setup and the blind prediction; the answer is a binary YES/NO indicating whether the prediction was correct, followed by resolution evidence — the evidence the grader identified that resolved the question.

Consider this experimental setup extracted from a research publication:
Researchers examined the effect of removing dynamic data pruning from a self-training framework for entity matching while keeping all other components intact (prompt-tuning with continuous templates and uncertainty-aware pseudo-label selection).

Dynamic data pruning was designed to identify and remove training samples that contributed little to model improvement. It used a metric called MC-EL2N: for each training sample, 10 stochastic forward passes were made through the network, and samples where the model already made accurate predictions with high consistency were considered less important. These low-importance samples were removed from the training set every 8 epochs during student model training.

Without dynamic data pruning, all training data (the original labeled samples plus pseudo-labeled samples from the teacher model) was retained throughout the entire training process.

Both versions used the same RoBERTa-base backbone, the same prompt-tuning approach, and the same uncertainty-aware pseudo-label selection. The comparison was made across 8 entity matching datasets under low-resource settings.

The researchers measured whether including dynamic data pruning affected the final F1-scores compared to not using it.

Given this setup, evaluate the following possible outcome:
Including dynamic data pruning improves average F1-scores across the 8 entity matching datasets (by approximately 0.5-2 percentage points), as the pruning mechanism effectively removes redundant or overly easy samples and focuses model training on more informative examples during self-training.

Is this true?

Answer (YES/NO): YES